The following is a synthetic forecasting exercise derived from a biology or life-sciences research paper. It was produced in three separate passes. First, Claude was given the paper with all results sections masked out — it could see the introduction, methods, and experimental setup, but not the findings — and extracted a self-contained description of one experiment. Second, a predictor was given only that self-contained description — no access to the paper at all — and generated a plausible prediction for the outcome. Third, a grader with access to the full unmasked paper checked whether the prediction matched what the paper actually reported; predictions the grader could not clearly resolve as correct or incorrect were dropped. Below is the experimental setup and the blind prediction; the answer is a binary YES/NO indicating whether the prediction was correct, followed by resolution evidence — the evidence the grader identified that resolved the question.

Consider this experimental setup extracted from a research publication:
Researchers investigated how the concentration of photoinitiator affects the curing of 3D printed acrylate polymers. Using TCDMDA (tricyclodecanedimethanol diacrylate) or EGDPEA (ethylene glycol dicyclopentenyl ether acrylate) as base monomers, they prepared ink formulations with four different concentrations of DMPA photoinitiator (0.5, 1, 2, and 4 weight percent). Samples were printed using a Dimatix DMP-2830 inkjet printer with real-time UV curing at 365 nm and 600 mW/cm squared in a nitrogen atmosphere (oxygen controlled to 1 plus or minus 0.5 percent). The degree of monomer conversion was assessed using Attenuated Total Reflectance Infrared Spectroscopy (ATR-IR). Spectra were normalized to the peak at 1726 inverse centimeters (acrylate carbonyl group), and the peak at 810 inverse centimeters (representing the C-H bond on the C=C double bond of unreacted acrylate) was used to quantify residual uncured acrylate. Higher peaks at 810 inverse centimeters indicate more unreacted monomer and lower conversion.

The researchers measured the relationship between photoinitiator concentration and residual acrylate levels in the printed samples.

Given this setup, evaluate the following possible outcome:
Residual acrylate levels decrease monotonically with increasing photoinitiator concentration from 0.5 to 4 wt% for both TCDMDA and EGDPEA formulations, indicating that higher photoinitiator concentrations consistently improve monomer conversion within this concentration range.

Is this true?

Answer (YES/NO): YES